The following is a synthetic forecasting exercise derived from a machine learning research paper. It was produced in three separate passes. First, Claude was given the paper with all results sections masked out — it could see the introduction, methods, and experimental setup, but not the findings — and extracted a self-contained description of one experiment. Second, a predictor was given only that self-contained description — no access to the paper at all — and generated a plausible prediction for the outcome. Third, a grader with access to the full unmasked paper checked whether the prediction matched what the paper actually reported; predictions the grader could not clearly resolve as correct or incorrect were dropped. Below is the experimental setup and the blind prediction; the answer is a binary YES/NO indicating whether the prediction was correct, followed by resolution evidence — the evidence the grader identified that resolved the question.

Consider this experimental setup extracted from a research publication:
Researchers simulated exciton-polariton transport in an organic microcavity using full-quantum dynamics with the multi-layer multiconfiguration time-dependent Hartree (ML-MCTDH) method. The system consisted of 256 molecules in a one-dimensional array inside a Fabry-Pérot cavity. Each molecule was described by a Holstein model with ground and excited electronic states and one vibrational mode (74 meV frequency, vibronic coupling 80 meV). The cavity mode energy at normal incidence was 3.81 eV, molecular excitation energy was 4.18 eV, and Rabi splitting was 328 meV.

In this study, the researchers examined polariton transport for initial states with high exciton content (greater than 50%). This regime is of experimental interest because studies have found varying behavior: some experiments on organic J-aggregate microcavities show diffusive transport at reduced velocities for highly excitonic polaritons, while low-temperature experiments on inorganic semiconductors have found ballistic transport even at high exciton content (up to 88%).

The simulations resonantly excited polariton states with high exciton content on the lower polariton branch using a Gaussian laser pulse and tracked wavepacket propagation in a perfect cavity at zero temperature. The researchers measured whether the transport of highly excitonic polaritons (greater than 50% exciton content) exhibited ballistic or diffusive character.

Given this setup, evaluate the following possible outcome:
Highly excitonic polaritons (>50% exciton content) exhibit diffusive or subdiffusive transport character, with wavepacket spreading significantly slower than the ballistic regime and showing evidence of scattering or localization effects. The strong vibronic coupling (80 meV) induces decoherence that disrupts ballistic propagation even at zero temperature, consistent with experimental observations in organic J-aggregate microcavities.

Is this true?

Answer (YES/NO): NO